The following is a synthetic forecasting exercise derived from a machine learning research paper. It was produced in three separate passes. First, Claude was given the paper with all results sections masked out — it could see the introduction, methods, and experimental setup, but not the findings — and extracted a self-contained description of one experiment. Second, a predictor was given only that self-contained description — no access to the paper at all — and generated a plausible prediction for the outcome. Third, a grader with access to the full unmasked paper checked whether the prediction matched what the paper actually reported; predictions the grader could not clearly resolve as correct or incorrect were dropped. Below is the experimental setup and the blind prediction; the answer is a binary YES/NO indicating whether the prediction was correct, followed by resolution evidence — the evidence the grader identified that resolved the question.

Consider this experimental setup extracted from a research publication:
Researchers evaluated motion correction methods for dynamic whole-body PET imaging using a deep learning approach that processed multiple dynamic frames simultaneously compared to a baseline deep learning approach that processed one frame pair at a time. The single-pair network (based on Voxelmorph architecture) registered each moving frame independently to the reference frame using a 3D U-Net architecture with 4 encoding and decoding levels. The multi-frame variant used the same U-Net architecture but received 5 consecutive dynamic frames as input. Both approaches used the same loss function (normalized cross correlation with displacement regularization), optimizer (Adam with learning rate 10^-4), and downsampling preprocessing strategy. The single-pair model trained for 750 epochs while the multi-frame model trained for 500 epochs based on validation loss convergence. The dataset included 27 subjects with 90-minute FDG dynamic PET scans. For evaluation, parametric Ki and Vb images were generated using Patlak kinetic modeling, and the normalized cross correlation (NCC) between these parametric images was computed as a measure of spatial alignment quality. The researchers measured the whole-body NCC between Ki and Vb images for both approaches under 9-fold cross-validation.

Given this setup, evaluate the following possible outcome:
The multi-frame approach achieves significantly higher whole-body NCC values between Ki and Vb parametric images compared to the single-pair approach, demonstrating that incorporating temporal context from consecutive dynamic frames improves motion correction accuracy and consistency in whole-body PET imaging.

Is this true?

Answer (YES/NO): YES